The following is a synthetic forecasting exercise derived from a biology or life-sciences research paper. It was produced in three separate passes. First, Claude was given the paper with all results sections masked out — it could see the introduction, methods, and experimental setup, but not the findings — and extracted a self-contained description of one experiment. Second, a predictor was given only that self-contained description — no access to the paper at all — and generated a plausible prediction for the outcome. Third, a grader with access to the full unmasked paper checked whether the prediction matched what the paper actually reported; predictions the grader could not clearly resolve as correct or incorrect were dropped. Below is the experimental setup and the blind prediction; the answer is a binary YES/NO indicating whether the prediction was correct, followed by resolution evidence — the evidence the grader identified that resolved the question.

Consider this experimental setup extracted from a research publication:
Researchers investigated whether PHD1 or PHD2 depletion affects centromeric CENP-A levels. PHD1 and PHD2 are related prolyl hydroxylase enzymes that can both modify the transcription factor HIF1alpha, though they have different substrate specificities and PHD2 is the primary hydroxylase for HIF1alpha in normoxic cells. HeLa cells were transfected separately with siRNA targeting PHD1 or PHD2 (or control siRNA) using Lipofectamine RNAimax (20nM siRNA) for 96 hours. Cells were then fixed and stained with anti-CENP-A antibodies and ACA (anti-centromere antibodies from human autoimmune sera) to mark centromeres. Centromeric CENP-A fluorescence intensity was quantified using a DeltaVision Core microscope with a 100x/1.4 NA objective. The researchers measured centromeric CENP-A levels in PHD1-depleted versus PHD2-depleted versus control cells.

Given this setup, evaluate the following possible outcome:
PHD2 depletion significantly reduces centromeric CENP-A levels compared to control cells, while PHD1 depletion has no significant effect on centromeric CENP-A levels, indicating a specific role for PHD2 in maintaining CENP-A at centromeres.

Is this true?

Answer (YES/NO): NO